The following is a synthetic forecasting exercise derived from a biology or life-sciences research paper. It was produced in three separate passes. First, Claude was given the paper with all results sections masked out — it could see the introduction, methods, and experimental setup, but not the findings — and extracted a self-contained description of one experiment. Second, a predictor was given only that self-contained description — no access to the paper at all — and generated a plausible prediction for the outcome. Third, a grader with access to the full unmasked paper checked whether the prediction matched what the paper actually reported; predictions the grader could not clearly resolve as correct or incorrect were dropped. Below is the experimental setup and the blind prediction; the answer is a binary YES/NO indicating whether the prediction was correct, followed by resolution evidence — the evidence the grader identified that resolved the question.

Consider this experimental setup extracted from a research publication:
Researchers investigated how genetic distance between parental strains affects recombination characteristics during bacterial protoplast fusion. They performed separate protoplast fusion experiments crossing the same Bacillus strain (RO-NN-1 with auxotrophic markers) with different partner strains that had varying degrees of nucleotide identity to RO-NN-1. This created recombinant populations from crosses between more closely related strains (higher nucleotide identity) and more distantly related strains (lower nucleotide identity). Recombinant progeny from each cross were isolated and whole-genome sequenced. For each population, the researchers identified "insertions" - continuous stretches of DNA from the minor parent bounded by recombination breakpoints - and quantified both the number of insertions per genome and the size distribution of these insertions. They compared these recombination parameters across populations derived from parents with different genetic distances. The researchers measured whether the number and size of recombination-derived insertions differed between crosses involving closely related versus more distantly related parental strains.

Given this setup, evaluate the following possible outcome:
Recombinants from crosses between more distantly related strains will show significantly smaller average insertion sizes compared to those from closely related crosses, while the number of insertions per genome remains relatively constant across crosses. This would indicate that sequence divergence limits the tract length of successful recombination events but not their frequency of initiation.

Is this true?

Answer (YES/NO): NO